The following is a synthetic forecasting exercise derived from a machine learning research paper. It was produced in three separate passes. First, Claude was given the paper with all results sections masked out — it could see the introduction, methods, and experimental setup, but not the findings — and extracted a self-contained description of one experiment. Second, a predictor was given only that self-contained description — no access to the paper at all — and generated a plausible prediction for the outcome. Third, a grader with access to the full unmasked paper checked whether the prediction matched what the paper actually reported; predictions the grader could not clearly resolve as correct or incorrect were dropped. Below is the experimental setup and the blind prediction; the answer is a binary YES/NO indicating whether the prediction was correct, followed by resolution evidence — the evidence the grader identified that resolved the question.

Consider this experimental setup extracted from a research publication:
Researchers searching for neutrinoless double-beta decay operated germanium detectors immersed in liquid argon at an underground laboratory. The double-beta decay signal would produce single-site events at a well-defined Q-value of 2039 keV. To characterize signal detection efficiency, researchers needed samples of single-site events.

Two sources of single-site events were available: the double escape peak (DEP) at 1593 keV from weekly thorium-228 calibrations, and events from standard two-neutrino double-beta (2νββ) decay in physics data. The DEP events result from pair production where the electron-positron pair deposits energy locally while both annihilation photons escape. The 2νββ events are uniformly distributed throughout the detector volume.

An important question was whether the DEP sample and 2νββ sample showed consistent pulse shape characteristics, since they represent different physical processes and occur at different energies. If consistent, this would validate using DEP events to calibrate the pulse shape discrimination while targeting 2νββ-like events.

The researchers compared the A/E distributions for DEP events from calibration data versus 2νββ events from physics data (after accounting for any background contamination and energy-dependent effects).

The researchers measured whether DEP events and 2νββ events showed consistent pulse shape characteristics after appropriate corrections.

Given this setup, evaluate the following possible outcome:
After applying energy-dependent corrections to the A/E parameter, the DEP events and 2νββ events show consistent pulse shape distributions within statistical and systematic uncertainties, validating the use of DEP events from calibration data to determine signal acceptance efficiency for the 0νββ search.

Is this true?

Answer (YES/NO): YES